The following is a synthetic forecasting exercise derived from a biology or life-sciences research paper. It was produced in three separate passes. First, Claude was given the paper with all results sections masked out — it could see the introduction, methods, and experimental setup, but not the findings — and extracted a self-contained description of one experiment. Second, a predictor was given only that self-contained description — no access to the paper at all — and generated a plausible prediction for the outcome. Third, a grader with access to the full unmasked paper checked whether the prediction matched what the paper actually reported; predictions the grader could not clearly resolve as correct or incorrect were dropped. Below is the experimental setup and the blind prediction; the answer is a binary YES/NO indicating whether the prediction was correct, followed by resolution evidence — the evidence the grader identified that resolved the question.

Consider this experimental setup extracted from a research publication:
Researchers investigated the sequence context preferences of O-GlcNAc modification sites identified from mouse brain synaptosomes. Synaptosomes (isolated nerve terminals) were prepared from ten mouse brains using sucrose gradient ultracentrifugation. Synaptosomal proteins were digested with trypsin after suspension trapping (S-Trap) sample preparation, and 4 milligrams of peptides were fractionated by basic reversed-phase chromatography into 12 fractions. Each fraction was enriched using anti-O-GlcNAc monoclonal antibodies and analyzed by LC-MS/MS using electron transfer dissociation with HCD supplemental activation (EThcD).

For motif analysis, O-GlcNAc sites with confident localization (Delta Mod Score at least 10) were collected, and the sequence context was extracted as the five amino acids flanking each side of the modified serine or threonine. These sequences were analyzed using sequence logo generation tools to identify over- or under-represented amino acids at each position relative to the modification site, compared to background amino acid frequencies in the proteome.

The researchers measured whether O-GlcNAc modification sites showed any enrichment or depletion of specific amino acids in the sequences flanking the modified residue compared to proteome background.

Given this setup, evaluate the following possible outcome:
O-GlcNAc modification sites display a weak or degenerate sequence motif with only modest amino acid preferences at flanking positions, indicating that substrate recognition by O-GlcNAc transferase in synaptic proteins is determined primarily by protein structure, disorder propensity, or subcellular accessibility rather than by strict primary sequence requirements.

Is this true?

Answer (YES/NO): NO